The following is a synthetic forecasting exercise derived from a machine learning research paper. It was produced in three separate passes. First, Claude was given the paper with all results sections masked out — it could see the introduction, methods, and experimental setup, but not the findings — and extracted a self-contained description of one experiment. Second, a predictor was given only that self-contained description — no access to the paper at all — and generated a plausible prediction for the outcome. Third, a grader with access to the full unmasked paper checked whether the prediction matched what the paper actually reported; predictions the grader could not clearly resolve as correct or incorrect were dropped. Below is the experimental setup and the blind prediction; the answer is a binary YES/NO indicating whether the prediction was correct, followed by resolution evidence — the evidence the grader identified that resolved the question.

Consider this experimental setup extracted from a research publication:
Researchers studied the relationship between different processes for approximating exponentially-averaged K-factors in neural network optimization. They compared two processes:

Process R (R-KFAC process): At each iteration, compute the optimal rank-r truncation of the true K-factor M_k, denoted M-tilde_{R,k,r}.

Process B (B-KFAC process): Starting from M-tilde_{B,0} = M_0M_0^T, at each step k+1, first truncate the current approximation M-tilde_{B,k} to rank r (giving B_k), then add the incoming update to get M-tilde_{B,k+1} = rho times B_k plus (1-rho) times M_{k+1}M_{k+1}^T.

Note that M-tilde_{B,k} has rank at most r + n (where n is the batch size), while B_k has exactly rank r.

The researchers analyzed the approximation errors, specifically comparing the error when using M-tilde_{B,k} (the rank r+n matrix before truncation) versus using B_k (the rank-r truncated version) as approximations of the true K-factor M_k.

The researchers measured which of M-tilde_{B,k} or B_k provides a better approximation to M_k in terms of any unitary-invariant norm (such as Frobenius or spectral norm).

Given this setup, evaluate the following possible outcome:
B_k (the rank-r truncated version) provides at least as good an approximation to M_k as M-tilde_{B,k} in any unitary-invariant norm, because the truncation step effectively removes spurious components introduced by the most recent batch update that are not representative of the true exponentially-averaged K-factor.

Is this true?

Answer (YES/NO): NO